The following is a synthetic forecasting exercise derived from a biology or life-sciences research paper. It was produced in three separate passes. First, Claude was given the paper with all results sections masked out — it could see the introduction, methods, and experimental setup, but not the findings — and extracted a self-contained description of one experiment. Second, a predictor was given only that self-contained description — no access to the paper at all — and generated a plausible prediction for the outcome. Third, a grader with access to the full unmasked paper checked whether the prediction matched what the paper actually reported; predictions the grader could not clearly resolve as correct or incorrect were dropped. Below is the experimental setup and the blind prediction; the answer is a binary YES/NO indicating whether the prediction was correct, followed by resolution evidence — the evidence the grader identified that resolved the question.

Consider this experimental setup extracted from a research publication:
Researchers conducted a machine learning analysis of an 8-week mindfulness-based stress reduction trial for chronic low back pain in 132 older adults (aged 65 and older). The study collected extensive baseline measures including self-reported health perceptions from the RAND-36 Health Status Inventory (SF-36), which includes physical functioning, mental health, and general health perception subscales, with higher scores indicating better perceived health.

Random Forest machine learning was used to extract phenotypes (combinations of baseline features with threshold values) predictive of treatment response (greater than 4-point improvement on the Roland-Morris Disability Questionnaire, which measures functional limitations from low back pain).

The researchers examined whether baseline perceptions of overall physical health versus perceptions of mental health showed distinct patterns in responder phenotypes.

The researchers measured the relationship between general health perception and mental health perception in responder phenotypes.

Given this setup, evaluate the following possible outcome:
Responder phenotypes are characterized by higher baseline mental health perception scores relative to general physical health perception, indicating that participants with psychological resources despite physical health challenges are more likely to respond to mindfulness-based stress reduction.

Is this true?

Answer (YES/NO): NO